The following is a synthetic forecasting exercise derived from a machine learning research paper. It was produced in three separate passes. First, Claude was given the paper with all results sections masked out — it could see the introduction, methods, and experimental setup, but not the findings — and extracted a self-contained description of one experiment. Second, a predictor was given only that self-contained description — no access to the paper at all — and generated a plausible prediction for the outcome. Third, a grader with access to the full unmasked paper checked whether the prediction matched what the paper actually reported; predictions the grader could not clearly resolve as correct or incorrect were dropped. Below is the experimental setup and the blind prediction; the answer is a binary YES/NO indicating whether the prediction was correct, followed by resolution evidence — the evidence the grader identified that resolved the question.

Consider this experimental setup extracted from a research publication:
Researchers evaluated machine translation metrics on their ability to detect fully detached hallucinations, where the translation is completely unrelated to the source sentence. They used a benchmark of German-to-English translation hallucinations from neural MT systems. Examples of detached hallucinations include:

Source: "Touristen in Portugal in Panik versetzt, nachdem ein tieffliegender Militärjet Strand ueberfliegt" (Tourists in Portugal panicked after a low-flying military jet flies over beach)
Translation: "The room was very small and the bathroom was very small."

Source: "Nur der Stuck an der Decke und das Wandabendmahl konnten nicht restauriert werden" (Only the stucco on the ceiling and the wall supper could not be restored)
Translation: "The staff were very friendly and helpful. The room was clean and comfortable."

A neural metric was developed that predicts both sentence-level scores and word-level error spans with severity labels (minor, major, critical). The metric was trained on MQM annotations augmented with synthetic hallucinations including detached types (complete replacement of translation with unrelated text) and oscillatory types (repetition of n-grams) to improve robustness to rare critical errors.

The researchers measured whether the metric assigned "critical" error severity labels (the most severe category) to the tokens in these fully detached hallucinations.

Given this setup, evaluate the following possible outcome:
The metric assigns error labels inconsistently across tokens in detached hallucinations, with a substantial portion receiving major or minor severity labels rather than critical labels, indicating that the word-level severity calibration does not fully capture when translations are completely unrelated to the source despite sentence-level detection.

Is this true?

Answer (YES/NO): NO